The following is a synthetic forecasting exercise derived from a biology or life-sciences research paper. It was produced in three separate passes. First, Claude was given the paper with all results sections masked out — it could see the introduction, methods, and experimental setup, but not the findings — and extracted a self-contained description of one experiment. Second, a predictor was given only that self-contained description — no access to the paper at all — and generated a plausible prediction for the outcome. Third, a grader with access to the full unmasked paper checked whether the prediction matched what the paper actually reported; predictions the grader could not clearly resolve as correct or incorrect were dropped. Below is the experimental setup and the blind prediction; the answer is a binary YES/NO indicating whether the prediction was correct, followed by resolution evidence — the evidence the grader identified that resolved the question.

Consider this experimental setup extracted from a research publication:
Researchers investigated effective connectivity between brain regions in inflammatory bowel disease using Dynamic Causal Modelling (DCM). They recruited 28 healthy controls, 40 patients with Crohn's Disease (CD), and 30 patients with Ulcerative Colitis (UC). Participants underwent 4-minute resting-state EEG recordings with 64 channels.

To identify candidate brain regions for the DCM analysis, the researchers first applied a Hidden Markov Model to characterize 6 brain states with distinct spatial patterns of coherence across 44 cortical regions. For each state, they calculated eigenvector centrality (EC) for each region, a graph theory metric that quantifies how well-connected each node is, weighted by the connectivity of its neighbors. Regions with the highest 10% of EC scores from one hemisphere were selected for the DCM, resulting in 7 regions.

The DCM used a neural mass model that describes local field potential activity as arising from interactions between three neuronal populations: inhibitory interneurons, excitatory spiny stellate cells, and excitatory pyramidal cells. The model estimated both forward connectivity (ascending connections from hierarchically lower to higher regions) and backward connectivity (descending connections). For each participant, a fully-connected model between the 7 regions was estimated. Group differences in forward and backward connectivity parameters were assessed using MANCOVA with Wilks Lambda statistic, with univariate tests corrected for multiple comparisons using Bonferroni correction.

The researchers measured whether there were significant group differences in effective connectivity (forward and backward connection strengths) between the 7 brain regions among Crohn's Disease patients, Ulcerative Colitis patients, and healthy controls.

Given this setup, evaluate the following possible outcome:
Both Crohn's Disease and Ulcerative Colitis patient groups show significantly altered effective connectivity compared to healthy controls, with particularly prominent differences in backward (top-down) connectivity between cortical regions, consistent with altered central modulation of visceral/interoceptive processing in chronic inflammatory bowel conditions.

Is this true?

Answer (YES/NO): NO